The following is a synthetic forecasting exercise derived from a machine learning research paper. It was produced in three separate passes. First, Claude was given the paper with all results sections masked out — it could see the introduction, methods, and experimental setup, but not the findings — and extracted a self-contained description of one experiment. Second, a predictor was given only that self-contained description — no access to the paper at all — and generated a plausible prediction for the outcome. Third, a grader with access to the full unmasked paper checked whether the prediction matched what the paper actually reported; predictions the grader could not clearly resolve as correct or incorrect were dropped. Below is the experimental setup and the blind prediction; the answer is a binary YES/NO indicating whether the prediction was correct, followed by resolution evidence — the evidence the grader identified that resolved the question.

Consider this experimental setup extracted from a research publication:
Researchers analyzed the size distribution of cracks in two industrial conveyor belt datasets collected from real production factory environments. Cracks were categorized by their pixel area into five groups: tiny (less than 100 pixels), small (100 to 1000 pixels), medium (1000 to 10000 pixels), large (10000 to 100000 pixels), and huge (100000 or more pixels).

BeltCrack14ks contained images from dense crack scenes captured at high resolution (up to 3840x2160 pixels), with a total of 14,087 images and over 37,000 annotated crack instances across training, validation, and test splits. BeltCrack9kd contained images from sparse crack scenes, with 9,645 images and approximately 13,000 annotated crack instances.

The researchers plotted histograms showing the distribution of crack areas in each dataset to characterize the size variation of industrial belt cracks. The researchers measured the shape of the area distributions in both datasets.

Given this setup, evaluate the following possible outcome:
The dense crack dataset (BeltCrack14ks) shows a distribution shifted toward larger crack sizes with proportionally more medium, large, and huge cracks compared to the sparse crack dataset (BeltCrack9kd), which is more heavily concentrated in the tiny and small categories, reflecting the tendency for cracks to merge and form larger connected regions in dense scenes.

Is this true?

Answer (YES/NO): NO